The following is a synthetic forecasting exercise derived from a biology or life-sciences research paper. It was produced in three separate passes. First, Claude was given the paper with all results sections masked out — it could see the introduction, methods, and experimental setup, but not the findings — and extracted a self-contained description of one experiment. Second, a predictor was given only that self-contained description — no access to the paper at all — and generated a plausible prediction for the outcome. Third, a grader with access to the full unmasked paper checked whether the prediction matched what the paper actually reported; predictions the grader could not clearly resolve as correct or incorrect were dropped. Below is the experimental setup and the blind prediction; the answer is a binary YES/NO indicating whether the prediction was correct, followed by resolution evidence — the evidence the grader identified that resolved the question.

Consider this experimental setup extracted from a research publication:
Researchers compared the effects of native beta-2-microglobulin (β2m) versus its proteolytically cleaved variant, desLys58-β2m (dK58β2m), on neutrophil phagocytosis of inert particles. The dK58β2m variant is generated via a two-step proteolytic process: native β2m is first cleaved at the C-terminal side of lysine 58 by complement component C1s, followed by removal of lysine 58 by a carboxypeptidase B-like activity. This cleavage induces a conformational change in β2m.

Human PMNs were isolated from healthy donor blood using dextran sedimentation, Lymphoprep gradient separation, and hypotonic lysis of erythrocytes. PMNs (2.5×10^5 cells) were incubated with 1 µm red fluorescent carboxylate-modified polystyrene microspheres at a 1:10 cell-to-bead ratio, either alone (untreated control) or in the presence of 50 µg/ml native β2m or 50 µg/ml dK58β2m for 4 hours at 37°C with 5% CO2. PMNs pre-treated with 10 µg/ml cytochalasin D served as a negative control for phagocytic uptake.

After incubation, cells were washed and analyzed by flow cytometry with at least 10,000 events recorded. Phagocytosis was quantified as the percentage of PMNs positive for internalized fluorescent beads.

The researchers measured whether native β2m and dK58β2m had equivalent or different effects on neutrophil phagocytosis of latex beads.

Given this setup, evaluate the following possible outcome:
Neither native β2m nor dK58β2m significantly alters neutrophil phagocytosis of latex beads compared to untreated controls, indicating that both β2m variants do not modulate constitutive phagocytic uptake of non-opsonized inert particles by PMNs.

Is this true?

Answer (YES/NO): NO